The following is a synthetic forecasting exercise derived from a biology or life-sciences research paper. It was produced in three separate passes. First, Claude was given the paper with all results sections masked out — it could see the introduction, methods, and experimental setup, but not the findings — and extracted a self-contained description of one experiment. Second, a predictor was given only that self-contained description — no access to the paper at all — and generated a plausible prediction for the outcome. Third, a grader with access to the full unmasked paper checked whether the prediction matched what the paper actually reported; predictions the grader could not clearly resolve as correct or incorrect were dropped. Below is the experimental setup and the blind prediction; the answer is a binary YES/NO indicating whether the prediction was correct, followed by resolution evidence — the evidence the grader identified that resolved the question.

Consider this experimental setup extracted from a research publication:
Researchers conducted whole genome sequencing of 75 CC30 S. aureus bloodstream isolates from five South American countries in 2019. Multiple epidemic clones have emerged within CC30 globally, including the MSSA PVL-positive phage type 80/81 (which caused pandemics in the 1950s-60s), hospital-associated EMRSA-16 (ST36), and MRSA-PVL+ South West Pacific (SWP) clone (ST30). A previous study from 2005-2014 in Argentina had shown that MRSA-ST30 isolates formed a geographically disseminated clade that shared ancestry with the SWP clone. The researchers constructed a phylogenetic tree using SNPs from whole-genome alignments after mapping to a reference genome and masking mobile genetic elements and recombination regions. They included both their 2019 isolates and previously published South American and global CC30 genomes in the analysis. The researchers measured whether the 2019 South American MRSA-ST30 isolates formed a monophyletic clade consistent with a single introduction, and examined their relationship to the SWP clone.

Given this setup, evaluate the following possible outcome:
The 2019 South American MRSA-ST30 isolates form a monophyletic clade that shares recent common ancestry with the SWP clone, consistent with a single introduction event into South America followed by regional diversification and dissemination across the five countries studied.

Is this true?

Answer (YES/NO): YES